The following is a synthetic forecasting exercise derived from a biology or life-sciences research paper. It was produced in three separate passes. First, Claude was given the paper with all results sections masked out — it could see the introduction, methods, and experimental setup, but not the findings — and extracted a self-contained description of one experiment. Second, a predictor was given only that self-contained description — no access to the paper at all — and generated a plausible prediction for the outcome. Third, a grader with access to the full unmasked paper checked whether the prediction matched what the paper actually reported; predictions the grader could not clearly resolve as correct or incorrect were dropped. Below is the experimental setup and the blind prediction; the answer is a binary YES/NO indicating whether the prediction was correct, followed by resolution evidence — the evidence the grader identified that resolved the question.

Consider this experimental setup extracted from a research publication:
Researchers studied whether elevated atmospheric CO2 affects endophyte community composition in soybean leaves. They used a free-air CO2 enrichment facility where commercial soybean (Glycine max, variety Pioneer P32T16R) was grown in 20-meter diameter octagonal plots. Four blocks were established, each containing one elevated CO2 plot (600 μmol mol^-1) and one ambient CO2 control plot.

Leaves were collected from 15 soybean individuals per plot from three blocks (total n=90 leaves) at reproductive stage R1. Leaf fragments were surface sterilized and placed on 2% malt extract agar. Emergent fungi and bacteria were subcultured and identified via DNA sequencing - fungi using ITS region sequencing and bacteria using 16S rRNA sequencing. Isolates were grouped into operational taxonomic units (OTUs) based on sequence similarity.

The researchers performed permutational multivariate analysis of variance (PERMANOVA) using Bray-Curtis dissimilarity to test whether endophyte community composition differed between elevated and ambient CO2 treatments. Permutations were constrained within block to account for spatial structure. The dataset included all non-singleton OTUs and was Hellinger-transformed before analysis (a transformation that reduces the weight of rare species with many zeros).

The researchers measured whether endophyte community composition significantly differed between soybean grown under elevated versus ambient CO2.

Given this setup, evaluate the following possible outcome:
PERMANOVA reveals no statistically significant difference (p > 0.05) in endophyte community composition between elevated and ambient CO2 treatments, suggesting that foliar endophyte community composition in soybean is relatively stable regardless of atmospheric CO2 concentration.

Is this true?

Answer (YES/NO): NO